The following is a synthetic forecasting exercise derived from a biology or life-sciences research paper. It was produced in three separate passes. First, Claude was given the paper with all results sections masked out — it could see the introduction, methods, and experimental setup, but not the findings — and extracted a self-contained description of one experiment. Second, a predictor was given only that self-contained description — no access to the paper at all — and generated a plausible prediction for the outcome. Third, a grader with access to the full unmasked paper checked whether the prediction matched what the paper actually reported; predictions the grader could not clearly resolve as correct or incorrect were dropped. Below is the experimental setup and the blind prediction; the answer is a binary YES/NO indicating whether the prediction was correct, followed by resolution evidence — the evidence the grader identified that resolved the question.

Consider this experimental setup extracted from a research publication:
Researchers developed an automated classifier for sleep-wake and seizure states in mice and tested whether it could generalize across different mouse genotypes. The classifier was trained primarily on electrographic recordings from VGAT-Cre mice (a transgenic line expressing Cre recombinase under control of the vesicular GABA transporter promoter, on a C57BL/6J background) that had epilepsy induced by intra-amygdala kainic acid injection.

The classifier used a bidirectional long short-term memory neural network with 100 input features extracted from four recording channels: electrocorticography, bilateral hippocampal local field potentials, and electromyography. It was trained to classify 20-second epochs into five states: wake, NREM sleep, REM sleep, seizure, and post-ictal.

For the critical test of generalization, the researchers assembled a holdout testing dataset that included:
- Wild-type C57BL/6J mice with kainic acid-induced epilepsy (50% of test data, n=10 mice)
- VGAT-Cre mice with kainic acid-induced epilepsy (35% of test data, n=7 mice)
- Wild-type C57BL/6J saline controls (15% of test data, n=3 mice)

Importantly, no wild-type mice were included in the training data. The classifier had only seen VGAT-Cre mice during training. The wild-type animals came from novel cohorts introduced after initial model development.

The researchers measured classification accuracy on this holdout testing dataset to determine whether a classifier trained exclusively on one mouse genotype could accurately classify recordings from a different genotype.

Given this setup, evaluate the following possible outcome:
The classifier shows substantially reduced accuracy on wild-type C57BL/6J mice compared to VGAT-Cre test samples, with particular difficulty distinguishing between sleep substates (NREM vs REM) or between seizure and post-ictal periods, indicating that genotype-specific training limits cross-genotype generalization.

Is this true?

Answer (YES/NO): NO